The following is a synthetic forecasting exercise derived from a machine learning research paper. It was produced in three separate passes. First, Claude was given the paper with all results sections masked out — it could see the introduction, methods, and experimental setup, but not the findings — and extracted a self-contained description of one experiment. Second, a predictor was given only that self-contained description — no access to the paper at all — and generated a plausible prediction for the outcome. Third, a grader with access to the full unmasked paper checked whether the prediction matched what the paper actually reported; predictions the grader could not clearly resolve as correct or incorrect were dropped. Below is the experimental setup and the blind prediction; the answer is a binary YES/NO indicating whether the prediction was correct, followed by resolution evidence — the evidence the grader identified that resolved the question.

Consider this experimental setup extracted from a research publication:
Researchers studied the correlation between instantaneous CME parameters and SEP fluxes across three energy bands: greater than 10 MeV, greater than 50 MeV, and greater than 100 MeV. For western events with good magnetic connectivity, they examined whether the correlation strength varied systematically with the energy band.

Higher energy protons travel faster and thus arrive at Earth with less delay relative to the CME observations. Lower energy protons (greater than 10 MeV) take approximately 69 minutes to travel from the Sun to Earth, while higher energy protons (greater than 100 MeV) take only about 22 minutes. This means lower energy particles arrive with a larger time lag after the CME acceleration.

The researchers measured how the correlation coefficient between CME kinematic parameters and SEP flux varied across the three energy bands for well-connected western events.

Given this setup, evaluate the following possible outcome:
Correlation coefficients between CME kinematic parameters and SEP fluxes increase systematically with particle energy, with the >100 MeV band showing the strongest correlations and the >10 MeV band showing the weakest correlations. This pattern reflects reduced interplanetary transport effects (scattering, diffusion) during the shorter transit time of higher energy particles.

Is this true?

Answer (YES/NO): NO